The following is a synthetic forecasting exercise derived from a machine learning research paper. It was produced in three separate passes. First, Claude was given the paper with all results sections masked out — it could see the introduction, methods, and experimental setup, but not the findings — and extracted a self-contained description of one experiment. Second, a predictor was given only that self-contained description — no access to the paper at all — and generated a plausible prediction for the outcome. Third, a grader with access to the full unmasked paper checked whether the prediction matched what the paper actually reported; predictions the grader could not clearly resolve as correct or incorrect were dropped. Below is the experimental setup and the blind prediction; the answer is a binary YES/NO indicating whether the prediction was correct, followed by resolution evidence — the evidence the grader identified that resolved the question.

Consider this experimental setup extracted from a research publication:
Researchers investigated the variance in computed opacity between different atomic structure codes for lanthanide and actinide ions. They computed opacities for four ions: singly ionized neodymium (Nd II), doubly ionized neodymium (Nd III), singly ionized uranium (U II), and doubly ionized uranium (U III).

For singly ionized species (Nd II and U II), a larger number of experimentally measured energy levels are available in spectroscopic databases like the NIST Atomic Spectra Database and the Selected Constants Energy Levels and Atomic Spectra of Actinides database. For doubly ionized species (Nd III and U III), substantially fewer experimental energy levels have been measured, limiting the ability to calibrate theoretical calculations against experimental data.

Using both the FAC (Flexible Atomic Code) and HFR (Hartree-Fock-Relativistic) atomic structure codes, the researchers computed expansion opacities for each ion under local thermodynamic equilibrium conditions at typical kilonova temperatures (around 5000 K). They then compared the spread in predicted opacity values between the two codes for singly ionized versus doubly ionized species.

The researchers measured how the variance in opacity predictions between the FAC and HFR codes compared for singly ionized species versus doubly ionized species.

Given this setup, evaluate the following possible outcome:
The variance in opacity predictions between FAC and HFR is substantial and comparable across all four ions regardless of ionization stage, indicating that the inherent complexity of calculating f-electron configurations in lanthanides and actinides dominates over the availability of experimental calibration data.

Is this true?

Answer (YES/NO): NO